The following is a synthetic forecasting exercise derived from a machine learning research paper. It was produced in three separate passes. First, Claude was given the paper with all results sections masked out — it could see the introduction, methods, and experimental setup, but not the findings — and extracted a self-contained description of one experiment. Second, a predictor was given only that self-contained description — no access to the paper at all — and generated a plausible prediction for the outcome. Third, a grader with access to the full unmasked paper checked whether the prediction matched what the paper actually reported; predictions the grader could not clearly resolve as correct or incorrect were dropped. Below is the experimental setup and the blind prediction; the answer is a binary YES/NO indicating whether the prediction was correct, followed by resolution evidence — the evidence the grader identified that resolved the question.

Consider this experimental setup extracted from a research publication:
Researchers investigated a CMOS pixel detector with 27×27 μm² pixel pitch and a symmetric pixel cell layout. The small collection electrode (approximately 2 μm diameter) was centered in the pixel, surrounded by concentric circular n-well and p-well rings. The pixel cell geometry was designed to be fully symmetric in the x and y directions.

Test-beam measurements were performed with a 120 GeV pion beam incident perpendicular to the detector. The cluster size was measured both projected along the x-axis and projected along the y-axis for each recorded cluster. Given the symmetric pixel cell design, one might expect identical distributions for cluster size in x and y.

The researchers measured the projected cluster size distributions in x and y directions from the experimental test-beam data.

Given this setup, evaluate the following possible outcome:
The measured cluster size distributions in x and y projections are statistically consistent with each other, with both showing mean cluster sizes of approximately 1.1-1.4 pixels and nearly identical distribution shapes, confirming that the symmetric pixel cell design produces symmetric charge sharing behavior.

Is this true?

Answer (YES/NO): NO